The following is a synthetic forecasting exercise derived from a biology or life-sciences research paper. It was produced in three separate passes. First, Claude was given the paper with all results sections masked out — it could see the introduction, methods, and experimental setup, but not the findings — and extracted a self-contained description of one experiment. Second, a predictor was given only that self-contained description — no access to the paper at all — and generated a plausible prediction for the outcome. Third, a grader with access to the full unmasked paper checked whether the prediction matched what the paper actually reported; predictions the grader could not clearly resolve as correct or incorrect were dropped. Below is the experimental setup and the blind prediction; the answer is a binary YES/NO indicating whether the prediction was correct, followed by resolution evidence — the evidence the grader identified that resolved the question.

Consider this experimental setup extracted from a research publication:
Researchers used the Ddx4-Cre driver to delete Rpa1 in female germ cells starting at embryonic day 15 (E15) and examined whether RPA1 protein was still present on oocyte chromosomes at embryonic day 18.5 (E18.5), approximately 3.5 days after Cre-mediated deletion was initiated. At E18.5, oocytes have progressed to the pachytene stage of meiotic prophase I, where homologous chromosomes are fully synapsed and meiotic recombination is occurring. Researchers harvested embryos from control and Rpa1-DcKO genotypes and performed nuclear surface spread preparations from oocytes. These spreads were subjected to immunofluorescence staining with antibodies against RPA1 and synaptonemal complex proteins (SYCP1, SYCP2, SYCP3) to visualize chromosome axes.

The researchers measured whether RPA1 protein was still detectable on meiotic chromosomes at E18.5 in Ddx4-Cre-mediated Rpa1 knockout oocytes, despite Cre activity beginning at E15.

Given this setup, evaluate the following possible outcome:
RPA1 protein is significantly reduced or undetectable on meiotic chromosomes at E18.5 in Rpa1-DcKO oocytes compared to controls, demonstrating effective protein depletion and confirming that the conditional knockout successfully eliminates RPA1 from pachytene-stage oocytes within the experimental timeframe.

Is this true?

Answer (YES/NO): NO